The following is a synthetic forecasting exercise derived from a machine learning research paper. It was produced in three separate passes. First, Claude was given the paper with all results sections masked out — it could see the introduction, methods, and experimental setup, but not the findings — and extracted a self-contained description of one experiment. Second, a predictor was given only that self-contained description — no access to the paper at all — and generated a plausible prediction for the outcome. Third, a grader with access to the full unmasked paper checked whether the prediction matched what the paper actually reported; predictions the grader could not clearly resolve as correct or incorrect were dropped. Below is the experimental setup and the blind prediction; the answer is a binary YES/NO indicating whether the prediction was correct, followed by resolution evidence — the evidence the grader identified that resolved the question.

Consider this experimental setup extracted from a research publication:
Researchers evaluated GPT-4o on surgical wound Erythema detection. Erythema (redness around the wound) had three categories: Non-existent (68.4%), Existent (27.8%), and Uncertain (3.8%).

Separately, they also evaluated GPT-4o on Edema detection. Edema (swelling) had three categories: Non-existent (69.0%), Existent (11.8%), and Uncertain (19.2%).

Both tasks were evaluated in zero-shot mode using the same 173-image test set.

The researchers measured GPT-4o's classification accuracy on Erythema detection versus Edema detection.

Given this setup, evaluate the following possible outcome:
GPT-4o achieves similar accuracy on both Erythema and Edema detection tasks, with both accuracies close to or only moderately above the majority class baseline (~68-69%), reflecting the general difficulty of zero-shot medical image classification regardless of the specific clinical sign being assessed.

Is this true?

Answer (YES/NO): NO